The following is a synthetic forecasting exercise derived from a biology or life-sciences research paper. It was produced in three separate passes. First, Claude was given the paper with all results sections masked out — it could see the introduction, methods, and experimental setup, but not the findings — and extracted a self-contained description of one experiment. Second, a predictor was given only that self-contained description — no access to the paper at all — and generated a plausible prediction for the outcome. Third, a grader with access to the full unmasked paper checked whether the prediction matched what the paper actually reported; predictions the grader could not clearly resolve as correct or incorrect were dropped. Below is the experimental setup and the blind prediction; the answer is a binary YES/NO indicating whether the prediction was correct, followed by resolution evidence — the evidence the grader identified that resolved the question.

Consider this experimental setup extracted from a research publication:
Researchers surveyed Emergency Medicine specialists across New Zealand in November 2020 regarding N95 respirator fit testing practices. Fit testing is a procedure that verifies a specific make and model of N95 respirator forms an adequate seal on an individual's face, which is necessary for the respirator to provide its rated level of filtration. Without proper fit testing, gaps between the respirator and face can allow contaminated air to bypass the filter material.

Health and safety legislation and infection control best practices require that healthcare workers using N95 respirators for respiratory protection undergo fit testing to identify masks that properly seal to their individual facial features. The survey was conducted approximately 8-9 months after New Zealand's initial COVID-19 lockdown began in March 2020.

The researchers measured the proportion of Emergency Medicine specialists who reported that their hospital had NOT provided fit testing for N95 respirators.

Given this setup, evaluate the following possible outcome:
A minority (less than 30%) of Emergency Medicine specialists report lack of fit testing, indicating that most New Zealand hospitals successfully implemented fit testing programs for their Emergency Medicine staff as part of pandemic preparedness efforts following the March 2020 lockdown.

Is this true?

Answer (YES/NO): YES